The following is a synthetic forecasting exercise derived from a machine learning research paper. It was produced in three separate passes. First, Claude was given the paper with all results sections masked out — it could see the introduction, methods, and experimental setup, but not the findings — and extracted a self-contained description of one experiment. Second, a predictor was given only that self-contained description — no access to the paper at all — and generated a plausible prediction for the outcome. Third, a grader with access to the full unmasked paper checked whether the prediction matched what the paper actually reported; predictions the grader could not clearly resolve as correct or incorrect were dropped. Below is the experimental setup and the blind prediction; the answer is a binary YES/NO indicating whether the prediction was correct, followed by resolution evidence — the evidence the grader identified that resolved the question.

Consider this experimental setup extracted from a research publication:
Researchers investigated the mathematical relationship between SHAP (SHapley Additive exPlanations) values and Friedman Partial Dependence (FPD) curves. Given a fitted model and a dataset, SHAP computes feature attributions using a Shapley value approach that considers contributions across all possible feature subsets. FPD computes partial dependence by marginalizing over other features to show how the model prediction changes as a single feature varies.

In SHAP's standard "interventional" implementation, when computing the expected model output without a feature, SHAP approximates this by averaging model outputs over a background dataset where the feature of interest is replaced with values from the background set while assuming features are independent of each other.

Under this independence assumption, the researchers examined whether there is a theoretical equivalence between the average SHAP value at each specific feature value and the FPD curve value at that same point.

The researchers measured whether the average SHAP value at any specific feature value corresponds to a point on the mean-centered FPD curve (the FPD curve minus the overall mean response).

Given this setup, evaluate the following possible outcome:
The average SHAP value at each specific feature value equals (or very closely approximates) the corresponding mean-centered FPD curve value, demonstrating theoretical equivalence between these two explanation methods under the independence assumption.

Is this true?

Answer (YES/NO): YES